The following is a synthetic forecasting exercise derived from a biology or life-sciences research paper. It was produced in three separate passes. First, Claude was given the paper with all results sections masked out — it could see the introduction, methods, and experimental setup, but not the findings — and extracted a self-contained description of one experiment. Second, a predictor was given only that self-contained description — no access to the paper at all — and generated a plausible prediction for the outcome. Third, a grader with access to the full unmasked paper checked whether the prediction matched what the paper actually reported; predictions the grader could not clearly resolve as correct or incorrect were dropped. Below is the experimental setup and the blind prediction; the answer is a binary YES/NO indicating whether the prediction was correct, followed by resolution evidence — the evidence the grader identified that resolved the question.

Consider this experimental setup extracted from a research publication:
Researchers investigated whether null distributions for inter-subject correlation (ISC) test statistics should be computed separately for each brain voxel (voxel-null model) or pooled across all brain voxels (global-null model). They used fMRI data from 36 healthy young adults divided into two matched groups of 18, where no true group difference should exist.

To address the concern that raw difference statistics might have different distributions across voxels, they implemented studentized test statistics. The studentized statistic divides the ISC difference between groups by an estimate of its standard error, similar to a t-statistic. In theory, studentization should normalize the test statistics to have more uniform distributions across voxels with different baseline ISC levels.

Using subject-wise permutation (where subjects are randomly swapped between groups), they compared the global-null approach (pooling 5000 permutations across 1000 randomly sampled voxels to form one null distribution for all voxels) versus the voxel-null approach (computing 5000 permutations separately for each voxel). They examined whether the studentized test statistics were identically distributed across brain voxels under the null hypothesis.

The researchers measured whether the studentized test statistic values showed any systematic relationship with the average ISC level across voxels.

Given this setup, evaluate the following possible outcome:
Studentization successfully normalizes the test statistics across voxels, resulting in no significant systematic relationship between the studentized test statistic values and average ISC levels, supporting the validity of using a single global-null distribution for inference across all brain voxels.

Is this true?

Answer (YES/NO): NO